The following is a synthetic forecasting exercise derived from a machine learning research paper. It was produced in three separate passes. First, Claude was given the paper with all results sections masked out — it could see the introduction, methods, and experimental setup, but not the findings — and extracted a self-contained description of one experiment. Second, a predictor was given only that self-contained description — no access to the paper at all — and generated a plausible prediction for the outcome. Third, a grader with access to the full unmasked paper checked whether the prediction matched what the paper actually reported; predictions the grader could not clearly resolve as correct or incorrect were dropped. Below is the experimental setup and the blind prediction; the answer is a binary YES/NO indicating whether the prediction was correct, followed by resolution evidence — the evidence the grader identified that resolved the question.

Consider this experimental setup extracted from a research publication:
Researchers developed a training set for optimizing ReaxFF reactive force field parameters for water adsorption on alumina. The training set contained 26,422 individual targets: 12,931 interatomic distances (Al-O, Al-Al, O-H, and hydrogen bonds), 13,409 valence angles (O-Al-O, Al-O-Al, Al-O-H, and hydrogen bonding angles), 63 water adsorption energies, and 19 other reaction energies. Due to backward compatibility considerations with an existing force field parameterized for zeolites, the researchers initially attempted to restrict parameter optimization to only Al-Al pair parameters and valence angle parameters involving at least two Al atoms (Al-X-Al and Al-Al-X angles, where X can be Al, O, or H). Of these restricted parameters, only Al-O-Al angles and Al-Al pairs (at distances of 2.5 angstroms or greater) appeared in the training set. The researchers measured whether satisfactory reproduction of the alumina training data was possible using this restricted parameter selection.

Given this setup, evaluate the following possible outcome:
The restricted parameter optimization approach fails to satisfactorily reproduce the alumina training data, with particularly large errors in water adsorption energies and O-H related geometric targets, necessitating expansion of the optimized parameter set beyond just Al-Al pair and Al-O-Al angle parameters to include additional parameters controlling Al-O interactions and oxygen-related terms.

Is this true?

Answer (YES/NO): NO